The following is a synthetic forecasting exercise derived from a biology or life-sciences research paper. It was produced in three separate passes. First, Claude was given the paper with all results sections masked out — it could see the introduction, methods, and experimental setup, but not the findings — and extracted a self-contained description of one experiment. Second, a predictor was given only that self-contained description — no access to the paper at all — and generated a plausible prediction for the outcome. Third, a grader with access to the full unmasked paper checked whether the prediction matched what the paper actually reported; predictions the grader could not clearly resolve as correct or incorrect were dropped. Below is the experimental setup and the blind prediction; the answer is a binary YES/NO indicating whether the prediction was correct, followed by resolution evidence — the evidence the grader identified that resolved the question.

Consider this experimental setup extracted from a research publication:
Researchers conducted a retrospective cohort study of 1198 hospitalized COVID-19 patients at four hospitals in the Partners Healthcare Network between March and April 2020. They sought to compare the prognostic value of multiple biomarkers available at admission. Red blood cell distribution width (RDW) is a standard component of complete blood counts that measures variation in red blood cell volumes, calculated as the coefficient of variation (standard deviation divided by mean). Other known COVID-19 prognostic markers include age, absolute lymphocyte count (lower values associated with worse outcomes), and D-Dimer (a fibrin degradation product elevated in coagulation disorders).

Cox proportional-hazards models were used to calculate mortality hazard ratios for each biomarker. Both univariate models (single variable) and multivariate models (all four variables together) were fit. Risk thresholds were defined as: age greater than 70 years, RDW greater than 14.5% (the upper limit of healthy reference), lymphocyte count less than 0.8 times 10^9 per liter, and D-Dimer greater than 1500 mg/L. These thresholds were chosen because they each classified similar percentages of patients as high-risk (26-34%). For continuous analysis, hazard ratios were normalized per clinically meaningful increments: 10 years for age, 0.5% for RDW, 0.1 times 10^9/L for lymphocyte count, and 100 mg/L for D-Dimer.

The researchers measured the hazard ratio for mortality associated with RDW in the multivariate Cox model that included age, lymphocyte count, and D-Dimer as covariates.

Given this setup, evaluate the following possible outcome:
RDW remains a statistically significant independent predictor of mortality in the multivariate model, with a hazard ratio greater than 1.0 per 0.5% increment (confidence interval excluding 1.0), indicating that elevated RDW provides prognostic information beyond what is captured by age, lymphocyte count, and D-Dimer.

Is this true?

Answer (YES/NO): YES